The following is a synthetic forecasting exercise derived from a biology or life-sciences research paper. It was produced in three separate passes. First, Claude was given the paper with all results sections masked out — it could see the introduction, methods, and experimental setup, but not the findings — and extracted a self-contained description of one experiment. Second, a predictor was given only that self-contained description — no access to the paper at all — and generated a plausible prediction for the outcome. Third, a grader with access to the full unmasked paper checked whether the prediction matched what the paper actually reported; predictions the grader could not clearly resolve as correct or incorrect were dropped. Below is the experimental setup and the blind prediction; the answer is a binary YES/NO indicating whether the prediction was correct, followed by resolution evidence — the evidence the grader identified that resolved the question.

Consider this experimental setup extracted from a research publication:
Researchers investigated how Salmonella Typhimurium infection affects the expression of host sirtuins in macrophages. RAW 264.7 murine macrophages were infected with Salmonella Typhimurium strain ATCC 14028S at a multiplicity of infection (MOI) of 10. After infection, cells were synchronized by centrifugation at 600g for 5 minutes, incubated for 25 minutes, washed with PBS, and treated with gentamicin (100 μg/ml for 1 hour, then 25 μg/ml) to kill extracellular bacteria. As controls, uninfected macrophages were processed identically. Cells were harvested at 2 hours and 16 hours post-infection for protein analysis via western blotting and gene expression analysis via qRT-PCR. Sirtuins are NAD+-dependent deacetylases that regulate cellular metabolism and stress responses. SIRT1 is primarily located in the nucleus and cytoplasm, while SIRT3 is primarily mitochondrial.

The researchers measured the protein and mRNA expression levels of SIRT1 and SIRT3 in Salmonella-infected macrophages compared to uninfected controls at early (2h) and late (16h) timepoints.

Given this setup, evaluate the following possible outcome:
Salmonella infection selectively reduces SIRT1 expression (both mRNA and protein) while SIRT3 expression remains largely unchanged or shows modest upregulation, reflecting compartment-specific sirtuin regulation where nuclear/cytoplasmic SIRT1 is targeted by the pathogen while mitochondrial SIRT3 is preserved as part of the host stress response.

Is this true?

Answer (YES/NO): NO